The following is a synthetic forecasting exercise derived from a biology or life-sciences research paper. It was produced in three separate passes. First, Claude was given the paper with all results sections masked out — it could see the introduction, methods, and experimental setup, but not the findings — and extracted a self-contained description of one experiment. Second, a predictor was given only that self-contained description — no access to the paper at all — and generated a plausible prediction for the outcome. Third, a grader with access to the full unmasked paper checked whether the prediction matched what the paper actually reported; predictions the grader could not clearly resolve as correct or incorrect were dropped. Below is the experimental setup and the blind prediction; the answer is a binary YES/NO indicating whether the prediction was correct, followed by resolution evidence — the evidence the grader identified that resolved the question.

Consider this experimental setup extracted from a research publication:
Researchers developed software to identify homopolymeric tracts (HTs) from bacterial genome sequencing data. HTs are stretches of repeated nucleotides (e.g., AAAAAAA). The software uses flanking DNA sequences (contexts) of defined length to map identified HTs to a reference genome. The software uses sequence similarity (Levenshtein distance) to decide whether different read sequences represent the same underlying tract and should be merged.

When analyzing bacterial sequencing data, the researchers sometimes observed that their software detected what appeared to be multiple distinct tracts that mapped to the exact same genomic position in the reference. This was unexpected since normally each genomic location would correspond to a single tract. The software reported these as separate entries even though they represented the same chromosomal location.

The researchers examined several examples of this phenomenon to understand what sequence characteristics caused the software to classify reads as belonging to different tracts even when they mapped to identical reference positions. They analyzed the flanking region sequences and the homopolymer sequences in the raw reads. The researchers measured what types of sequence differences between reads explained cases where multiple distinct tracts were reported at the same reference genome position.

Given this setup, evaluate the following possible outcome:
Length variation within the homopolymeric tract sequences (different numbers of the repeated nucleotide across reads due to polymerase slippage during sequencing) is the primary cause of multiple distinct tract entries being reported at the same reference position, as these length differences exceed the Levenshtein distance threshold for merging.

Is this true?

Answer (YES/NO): NO